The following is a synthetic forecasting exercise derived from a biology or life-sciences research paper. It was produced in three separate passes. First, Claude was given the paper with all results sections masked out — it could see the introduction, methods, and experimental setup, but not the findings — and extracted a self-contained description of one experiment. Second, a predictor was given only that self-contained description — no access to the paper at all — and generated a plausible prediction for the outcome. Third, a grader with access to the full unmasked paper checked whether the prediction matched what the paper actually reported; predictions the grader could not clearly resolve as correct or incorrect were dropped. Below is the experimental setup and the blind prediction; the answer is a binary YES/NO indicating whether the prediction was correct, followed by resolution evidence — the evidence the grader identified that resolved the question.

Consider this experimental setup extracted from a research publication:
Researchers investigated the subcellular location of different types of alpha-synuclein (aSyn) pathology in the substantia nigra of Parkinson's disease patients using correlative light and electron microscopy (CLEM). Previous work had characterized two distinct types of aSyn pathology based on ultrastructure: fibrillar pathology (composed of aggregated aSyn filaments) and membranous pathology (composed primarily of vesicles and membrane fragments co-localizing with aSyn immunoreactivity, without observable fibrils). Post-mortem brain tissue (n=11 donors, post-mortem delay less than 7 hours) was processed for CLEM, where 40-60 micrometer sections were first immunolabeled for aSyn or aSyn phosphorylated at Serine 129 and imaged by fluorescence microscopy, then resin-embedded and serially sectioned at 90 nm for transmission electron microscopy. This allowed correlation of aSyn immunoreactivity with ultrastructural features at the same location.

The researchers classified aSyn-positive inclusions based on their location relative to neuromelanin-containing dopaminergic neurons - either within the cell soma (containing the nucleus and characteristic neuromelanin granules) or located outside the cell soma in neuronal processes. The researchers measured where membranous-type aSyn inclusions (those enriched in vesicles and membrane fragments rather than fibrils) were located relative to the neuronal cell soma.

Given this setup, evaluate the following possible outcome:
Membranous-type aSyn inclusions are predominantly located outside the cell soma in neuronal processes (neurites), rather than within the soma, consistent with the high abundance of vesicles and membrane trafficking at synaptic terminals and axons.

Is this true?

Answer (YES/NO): YES